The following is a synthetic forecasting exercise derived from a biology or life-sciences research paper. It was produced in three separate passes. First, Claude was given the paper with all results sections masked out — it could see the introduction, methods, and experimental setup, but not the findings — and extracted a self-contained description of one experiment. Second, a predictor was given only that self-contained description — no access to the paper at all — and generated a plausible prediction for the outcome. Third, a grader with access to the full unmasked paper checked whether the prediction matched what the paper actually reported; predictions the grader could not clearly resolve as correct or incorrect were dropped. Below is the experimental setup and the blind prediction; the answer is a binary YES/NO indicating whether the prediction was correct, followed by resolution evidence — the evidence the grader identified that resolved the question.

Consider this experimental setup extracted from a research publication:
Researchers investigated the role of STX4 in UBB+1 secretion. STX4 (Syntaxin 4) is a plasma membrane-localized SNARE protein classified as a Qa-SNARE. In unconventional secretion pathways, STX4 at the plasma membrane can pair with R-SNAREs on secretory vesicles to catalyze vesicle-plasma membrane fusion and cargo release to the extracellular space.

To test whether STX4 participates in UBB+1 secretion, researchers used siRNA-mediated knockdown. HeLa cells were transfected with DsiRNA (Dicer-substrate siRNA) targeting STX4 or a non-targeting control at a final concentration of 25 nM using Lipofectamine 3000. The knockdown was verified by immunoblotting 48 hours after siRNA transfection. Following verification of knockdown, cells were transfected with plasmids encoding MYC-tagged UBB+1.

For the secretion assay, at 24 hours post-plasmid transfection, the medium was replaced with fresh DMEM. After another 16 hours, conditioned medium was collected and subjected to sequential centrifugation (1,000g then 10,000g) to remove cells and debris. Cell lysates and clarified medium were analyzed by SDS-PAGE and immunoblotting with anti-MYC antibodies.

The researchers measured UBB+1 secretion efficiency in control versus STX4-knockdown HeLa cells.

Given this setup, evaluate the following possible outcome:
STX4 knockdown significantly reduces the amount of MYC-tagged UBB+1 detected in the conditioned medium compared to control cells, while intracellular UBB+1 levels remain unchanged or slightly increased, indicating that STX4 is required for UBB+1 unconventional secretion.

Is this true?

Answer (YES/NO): YES